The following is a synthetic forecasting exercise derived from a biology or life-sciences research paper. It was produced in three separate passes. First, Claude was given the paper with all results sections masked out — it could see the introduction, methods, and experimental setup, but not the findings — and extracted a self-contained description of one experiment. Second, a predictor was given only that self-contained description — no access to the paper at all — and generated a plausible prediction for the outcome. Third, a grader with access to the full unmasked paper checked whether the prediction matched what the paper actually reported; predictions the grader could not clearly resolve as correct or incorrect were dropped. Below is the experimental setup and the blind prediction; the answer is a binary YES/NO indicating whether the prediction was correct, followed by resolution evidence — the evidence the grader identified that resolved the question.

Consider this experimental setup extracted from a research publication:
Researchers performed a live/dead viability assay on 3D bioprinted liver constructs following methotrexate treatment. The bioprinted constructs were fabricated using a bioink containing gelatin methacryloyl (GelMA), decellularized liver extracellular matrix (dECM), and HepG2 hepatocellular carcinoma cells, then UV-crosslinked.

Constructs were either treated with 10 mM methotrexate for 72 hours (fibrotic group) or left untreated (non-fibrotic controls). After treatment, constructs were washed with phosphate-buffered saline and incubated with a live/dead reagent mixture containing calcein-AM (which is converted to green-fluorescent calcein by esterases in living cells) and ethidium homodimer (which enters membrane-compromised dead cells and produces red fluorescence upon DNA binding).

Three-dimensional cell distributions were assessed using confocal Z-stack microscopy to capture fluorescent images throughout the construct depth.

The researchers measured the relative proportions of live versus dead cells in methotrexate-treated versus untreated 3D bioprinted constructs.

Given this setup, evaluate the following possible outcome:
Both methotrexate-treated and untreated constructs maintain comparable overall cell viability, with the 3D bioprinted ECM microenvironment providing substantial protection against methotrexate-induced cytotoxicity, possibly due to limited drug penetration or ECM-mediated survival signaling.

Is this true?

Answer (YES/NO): NO